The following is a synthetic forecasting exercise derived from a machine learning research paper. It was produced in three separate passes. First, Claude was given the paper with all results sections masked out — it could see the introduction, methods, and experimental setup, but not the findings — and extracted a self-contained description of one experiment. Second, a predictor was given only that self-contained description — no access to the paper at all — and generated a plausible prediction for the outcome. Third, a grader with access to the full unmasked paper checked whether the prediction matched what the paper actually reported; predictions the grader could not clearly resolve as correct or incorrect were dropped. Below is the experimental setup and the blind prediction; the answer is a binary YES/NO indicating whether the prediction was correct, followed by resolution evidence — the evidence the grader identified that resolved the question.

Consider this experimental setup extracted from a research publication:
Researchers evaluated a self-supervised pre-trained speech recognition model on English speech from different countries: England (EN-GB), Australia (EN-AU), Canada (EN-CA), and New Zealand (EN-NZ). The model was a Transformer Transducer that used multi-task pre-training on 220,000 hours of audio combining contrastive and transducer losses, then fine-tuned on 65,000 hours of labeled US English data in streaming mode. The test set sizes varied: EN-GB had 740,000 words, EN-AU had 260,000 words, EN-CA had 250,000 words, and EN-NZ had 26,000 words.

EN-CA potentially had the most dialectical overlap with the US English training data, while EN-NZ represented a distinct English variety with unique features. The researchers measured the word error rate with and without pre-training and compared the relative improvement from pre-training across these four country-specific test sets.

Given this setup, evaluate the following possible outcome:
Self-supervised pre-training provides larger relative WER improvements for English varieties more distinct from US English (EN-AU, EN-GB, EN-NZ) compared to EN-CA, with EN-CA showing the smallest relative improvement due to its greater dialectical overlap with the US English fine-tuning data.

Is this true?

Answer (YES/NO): YES